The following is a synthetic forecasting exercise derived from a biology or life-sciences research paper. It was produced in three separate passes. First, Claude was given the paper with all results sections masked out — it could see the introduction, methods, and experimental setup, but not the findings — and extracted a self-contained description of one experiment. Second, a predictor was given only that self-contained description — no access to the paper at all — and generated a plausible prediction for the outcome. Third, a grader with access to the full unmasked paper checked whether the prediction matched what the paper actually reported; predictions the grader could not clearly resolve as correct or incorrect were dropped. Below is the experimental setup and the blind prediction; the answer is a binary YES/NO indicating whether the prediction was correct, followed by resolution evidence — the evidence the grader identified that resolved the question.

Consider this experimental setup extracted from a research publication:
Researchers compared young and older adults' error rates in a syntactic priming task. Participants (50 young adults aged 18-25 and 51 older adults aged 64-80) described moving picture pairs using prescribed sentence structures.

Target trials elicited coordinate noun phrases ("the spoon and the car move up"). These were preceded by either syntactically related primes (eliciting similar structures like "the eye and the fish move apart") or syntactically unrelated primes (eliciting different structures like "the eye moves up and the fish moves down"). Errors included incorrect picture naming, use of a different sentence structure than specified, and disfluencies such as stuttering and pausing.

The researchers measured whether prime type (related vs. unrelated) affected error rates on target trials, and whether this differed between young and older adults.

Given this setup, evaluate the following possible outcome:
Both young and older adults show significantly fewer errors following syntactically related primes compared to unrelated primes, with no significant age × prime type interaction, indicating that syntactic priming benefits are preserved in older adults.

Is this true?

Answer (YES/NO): NO